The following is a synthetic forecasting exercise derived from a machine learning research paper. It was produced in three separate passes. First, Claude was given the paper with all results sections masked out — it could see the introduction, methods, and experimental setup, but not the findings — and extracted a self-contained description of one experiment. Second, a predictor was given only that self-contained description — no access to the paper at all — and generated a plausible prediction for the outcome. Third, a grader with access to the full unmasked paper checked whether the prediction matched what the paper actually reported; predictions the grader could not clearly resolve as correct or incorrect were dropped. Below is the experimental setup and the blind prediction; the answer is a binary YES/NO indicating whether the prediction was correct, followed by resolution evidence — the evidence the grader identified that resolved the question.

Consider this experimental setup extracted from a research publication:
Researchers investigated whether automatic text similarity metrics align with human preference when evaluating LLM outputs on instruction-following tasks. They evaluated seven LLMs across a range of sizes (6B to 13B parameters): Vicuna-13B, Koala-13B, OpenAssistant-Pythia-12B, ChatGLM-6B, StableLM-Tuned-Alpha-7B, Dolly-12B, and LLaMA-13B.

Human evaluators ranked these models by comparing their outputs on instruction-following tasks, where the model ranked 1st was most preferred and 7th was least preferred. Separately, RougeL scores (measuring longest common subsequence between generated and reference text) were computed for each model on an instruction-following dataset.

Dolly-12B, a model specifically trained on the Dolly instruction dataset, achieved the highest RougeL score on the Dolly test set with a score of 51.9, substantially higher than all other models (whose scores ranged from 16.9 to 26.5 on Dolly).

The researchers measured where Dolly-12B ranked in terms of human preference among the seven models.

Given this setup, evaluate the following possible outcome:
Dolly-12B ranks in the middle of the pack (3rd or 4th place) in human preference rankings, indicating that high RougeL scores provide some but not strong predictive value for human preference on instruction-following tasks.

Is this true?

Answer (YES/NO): NO